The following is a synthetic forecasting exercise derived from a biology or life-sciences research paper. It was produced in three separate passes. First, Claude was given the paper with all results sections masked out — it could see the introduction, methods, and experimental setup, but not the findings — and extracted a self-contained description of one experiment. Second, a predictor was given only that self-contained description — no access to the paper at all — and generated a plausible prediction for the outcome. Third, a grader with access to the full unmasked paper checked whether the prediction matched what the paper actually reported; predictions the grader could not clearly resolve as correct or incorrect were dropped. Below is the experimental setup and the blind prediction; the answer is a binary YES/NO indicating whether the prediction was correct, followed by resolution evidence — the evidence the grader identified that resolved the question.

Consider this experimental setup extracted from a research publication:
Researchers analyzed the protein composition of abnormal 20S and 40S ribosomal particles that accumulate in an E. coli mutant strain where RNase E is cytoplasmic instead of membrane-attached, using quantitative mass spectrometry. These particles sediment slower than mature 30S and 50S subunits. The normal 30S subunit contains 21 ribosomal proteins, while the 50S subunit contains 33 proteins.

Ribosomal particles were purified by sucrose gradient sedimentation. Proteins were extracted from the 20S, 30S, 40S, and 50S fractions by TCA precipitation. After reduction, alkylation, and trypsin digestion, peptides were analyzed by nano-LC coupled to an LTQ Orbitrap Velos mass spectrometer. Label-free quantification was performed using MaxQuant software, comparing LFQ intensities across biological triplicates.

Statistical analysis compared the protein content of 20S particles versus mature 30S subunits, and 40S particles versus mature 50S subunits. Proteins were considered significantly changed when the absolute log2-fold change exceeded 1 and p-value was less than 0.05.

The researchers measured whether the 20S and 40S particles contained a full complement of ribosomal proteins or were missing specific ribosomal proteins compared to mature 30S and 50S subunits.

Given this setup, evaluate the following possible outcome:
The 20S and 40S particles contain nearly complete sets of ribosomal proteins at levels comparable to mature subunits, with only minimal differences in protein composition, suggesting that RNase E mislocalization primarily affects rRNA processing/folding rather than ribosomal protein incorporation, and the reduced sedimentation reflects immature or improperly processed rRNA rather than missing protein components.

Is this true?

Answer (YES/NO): NO